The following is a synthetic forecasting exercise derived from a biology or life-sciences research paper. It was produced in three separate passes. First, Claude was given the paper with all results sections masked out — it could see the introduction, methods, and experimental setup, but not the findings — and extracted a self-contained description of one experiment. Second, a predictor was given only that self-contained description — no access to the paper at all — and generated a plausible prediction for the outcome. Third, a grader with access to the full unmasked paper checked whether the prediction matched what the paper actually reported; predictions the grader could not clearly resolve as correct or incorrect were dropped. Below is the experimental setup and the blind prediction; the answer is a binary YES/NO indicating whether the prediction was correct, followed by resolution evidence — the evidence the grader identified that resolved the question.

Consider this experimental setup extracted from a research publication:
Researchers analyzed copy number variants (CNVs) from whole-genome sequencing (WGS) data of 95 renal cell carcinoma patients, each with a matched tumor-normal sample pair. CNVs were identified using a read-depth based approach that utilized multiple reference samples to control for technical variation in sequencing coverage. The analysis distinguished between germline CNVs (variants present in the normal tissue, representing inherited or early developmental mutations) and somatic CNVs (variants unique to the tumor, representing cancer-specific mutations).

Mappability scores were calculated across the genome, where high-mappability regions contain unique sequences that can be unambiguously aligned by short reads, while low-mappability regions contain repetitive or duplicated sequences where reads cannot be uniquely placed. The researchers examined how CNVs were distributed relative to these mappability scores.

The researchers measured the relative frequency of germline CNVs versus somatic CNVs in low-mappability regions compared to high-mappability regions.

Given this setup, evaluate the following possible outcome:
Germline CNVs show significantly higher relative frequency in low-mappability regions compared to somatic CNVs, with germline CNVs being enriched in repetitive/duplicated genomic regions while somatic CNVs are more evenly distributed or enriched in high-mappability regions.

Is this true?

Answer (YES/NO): YES